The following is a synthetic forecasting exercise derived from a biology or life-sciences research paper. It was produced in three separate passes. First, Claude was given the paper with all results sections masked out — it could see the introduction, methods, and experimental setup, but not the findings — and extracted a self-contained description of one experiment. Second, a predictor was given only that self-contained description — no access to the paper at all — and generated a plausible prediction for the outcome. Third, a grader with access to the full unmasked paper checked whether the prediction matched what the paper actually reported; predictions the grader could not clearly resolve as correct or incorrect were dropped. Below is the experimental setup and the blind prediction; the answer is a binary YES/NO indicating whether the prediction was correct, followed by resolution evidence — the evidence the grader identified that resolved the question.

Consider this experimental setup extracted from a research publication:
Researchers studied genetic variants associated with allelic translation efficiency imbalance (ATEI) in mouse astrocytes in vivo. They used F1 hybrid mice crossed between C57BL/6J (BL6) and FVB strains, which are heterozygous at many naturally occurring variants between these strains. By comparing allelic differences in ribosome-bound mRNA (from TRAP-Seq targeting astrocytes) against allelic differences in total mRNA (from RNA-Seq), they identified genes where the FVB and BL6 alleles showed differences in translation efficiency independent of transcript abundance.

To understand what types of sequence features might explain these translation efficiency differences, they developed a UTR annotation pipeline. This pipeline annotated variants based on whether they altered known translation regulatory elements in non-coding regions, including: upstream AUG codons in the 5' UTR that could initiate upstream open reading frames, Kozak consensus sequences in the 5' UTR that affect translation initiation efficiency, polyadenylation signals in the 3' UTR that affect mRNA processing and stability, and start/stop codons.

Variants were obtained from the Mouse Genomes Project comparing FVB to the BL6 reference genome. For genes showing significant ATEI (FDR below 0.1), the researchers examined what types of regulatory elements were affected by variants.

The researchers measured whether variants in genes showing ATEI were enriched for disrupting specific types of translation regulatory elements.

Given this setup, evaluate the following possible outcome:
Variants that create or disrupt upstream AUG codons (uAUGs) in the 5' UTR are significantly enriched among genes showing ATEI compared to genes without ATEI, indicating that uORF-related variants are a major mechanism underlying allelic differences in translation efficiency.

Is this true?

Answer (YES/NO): YES